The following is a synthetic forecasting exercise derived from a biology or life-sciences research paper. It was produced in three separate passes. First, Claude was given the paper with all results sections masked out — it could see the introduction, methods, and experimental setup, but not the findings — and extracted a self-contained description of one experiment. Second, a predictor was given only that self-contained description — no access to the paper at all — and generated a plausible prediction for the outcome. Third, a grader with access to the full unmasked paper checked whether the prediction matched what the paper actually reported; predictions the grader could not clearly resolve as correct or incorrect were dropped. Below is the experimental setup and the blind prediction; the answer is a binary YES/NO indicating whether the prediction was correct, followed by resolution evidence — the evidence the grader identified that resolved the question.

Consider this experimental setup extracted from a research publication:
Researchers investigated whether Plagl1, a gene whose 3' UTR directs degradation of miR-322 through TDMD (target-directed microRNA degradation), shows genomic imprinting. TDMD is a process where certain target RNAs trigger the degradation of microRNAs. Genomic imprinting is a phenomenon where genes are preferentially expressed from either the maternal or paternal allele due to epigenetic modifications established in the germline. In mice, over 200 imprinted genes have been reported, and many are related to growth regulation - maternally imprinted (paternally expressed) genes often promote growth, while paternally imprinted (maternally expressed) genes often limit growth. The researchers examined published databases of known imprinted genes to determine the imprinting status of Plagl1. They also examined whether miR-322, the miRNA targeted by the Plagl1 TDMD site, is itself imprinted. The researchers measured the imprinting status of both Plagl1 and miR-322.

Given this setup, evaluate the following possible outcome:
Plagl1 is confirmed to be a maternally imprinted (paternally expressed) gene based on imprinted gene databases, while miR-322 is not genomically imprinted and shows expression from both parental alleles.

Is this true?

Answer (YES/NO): YES